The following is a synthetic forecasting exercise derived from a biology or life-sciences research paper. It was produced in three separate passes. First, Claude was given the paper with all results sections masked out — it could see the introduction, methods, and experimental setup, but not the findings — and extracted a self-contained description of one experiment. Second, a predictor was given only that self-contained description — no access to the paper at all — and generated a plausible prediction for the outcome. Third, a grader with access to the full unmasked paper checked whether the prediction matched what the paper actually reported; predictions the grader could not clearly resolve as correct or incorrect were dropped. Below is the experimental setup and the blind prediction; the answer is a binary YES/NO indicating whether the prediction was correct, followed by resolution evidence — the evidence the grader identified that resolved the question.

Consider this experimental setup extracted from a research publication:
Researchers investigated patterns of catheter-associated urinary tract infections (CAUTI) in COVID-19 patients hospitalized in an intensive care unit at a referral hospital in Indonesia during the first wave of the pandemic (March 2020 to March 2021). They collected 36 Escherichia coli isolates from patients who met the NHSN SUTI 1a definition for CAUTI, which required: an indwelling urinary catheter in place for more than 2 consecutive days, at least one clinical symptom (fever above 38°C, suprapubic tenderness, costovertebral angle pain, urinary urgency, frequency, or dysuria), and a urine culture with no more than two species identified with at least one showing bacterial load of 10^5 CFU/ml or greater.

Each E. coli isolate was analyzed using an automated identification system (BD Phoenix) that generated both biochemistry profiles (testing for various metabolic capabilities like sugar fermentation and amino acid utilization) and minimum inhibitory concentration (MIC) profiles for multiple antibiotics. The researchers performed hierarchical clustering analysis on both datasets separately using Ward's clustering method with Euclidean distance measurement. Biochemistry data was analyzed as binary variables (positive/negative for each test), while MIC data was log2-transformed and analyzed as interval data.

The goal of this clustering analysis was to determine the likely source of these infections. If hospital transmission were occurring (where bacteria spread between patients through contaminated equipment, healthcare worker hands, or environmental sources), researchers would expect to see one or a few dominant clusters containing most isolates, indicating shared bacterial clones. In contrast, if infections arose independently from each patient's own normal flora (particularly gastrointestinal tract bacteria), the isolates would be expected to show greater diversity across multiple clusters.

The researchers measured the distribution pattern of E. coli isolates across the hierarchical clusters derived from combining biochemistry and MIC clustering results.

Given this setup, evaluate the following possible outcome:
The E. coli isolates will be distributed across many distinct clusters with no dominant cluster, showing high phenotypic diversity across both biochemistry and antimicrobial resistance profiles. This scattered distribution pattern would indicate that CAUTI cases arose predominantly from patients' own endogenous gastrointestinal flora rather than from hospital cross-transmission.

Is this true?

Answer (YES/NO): YES